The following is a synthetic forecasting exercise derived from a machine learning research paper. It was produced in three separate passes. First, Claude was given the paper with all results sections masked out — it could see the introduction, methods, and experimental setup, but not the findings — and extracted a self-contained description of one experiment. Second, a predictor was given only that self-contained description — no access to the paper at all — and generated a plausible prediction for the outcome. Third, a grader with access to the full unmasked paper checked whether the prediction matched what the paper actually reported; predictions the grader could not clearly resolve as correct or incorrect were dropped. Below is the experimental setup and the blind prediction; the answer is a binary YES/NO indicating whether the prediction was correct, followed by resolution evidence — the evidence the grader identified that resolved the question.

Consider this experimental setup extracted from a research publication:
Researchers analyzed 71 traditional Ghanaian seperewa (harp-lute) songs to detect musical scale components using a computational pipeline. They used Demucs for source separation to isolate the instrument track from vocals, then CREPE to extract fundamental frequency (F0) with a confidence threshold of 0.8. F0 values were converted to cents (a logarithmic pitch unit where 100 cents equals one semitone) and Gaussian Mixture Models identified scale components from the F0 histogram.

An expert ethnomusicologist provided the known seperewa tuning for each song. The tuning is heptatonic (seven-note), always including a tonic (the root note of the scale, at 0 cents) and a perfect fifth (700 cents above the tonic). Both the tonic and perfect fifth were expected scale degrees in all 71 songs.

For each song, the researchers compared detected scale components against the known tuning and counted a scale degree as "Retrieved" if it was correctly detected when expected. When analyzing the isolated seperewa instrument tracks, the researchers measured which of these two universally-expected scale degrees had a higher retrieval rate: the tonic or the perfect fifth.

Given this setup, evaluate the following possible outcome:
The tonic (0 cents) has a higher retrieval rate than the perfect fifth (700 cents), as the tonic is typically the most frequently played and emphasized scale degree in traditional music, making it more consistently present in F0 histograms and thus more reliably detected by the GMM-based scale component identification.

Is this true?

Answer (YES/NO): NO